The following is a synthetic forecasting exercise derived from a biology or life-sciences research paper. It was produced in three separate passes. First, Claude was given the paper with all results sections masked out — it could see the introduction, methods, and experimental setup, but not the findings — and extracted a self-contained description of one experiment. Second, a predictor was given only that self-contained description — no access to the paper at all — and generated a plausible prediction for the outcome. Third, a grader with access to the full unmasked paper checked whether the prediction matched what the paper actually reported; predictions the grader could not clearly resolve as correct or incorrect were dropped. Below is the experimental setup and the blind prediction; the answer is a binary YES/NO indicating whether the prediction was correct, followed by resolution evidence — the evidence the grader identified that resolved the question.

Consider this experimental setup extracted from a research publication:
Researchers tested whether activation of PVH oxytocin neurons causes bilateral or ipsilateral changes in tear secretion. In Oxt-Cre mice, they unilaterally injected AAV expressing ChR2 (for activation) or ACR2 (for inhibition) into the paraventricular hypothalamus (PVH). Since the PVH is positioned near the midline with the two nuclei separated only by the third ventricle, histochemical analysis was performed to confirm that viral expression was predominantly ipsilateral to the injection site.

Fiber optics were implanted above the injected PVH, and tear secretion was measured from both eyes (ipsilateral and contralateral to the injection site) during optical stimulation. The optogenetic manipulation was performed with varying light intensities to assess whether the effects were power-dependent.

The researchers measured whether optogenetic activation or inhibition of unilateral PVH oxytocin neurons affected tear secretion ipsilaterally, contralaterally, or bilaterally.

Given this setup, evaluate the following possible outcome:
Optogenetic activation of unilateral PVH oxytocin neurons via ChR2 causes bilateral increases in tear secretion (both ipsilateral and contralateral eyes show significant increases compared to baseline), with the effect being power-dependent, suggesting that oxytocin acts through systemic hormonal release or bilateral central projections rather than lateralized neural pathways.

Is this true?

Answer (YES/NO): YES